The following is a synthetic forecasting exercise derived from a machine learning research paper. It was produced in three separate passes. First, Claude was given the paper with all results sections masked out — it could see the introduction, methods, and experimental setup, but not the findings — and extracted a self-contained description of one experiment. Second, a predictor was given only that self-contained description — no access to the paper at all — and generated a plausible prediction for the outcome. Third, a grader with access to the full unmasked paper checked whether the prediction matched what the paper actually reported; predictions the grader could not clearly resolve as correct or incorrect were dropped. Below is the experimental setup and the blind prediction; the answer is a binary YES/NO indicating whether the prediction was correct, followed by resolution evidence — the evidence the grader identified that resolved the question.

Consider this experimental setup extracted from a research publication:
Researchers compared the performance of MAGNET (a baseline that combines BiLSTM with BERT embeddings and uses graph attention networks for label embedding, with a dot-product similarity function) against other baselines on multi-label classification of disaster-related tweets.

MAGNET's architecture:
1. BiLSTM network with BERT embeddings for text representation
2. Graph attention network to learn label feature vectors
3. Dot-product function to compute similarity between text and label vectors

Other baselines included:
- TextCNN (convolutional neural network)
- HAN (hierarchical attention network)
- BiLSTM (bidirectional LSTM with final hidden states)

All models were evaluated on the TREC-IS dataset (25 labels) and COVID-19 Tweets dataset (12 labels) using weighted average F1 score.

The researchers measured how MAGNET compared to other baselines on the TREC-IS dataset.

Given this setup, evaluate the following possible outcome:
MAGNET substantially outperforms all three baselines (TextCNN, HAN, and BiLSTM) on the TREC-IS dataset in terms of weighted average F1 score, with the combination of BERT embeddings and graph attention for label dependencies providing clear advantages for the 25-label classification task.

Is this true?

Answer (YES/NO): YES